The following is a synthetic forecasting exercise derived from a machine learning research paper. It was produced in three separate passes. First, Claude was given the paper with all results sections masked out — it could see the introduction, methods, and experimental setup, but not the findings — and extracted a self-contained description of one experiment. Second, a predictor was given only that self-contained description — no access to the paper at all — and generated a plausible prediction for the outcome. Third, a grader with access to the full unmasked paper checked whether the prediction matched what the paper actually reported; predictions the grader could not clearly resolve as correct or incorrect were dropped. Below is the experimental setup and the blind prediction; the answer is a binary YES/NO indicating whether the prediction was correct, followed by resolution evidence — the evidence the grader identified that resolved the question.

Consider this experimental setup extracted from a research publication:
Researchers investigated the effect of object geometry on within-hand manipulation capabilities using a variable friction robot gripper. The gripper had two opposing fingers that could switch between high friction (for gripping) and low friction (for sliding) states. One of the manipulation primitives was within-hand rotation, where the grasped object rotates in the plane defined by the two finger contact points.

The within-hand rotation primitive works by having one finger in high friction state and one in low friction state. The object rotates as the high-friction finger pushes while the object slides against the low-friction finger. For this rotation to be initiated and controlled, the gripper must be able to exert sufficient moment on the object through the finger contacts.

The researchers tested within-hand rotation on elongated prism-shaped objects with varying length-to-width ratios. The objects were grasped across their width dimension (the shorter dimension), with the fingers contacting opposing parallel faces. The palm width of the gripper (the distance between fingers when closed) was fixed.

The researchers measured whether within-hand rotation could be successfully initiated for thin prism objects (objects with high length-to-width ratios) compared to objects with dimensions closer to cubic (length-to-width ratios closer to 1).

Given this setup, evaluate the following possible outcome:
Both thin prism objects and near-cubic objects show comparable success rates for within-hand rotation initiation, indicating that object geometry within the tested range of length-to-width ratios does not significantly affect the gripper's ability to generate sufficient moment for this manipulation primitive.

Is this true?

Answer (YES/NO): NO